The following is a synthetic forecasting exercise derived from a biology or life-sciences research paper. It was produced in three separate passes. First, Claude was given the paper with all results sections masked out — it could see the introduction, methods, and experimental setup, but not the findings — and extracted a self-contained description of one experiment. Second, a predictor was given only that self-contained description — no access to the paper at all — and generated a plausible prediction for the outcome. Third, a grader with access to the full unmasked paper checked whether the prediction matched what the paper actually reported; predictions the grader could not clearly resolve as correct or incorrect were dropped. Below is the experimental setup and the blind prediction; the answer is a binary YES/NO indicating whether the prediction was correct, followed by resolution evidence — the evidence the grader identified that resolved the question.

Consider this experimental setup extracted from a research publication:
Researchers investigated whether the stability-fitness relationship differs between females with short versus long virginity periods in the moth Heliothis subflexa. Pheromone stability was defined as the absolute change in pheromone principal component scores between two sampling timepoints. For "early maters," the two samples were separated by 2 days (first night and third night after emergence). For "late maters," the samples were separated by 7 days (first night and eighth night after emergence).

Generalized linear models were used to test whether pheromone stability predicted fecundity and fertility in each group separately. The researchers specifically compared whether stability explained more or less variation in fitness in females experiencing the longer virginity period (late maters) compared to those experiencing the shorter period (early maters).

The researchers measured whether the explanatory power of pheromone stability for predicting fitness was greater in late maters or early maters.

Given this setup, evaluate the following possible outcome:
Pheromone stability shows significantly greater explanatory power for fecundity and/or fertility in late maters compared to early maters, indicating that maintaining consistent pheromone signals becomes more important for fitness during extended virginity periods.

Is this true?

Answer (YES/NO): NO